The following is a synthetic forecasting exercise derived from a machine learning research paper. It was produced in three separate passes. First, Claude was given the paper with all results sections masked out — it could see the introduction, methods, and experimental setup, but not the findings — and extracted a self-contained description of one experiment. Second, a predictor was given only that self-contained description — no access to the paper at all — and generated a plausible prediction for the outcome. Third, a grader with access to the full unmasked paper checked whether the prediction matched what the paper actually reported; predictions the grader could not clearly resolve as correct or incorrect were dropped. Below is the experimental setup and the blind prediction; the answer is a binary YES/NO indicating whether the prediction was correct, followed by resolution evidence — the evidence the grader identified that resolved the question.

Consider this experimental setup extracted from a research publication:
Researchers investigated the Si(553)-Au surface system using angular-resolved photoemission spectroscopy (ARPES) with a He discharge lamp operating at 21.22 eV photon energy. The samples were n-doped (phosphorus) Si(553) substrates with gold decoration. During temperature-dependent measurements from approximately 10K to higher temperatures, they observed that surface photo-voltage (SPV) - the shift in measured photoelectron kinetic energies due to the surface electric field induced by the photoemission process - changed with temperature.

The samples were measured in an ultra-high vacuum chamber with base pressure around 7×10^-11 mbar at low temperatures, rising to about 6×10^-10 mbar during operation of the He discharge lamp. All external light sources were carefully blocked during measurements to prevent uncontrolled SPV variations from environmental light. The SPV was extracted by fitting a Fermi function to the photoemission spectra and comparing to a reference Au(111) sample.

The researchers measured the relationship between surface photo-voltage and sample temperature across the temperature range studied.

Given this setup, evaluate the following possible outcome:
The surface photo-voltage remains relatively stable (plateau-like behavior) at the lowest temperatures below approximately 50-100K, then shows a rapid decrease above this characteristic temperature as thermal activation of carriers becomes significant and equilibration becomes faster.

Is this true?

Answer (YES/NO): NO